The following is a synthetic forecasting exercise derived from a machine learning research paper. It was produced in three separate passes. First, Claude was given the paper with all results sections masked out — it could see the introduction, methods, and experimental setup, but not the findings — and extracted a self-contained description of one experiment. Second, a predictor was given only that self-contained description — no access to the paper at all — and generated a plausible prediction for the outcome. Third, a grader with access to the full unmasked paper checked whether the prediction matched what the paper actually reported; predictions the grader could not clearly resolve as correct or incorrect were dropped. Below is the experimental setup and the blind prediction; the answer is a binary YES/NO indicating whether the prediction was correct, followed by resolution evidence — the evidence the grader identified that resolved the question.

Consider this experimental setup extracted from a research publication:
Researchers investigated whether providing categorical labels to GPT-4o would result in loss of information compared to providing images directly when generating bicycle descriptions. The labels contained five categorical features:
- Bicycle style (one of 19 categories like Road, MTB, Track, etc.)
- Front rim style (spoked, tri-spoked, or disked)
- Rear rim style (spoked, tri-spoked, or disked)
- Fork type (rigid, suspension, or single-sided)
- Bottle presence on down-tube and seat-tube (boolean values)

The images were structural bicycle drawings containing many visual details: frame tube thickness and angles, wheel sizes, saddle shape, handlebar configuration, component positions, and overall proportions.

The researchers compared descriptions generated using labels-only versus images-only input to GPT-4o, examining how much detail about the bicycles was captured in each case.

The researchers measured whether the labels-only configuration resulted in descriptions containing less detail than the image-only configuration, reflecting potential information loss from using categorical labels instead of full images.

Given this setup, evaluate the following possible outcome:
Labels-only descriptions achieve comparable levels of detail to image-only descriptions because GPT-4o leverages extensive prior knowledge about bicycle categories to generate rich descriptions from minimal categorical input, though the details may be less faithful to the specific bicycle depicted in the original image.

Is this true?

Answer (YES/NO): NO